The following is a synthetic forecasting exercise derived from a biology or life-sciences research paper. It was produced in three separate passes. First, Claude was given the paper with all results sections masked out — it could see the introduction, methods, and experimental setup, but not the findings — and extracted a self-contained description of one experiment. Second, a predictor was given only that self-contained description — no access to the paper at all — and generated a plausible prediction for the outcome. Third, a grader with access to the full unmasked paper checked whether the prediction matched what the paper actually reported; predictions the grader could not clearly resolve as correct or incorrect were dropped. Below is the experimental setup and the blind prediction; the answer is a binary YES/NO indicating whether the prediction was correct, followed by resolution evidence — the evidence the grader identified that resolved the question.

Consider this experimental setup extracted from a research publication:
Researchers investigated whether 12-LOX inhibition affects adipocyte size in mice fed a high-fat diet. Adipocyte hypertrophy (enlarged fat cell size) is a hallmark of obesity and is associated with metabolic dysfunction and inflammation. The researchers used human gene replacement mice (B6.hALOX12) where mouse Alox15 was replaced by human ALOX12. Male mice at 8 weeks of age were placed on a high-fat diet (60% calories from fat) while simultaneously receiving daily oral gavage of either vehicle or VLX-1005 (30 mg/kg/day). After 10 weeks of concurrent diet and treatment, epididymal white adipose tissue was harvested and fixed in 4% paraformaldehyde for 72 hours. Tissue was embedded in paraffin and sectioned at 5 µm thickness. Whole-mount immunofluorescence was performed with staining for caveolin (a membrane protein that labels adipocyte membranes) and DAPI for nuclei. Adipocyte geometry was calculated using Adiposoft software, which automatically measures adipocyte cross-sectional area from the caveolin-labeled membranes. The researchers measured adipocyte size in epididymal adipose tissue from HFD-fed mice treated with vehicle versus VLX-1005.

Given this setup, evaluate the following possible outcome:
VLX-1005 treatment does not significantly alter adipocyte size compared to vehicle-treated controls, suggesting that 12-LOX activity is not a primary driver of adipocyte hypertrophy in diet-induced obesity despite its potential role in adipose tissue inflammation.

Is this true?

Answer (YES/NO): NO